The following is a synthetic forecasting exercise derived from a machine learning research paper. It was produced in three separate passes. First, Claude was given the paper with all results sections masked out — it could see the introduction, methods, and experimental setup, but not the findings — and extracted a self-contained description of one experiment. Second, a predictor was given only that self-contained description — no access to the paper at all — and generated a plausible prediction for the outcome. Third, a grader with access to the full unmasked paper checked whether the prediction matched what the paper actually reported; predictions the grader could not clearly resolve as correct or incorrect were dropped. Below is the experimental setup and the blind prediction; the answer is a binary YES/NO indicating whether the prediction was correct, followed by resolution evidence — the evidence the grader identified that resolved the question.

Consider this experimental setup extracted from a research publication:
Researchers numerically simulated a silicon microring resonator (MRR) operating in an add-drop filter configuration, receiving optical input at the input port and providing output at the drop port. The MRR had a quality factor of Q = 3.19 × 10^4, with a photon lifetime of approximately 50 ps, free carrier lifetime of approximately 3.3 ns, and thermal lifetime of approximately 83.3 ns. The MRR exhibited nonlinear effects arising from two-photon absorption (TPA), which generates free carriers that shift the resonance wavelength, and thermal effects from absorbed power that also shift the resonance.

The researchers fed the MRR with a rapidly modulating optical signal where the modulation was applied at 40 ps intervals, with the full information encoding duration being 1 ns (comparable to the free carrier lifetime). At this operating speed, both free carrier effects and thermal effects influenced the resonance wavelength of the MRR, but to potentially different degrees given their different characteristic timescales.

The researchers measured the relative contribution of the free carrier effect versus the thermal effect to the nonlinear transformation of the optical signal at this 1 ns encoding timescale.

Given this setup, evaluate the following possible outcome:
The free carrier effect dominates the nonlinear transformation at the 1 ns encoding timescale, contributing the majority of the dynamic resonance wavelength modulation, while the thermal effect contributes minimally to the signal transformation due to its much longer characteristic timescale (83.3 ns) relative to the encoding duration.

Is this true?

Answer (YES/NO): YES